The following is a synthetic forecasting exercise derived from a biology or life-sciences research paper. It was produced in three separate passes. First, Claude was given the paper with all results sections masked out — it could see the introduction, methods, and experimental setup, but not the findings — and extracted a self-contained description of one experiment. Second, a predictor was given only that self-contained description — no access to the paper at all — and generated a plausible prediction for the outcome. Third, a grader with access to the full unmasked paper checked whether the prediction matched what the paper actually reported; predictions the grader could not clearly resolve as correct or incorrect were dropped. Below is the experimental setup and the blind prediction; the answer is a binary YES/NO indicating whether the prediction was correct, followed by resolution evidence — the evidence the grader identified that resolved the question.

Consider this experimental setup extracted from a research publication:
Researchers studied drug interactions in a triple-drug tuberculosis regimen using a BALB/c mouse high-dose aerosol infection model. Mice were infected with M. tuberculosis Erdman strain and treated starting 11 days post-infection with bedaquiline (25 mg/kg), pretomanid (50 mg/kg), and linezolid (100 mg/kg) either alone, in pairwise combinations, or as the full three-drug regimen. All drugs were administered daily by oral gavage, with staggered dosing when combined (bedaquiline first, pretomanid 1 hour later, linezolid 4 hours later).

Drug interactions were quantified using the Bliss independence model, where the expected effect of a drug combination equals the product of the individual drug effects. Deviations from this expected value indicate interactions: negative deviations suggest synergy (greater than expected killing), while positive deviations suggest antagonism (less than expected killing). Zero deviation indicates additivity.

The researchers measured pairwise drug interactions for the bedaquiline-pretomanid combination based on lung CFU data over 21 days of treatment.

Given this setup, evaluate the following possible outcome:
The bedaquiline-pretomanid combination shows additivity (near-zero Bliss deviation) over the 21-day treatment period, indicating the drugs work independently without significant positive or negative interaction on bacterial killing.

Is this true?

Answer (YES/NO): NO